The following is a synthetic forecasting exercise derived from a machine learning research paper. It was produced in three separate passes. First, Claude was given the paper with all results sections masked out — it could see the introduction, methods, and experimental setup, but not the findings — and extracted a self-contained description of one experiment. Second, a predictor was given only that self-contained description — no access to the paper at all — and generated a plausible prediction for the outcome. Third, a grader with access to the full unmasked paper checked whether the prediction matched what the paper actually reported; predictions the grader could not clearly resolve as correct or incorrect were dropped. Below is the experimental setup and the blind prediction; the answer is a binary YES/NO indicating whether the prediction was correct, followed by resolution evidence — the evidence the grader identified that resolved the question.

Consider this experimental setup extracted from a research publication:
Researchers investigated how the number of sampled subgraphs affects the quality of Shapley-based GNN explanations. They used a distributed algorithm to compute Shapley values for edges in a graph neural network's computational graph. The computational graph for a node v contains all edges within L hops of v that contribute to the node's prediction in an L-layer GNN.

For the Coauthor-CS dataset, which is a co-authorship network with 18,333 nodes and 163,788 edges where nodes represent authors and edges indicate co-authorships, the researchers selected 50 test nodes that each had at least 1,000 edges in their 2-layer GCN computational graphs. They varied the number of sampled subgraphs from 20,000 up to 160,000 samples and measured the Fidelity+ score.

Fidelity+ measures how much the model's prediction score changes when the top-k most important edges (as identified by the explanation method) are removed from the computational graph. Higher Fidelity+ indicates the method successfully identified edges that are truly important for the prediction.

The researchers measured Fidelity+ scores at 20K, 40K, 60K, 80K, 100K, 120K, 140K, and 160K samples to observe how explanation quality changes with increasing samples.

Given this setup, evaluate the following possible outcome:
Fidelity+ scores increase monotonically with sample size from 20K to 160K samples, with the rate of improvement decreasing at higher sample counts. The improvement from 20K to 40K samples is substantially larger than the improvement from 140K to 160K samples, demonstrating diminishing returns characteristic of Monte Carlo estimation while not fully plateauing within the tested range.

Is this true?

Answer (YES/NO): NO